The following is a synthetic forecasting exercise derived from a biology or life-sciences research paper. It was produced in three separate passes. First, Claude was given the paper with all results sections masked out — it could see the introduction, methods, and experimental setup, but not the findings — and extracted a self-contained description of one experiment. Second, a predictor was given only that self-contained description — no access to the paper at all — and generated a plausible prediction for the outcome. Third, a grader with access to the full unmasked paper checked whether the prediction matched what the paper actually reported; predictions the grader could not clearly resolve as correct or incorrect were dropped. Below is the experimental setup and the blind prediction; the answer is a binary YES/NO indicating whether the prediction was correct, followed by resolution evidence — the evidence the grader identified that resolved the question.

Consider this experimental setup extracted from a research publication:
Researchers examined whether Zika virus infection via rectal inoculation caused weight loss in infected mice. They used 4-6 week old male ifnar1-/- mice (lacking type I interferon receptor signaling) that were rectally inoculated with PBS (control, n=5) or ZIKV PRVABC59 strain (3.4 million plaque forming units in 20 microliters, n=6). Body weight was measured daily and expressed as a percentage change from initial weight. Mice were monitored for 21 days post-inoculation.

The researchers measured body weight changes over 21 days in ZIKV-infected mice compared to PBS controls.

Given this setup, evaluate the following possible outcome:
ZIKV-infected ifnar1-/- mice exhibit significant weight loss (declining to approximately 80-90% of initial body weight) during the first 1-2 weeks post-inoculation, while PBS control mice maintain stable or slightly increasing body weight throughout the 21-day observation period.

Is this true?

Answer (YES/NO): NO